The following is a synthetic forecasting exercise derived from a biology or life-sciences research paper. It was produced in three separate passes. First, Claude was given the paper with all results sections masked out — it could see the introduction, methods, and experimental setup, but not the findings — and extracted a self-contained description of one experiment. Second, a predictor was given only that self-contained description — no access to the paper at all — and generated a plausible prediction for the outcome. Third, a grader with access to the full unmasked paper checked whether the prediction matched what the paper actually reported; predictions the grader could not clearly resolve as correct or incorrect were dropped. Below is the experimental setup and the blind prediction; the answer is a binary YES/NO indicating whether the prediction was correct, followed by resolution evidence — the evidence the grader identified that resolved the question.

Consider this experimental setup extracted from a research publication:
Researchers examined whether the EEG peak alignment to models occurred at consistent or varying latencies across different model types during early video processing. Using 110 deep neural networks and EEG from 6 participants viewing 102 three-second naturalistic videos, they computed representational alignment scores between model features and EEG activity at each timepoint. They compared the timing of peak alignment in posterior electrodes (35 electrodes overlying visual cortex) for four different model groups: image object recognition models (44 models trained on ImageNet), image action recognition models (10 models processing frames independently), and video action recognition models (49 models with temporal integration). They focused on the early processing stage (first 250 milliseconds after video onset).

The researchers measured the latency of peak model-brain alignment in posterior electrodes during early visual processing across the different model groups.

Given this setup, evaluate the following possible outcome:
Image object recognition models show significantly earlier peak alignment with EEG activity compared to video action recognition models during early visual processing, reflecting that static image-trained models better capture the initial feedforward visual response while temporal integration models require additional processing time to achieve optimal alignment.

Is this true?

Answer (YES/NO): NO